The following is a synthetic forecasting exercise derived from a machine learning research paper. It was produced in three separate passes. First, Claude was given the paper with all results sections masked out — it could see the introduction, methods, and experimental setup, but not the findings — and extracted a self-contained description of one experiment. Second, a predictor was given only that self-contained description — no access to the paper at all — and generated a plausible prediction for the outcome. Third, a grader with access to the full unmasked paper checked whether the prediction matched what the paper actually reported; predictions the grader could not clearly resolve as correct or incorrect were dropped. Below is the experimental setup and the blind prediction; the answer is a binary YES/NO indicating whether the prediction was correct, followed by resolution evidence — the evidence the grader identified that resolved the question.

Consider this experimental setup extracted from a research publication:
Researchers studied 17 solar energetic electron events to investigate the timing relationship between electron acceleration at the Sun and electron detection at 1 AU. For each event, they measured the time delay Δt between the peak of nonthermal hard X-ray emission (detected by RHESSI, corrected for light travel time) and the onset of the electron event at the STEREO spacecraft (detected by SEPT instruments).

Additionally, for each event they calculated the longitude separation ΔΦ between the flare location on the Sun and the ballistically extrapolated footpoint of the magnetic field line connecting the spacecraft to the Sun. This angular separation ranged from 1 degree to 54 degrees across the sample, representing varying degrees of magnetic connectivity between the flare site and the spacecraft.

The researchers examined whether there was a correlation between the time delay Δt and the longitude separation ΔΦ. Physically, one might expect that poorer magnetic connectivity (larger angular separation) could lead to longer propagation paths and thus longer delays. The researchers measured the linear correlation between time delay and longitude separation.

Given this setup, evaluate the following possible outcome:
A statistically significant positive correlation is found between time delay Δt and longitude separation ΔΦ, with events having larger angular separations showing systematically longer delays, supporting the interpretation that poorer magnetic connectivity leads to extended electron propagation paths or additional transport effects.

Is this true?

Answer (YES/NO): NO